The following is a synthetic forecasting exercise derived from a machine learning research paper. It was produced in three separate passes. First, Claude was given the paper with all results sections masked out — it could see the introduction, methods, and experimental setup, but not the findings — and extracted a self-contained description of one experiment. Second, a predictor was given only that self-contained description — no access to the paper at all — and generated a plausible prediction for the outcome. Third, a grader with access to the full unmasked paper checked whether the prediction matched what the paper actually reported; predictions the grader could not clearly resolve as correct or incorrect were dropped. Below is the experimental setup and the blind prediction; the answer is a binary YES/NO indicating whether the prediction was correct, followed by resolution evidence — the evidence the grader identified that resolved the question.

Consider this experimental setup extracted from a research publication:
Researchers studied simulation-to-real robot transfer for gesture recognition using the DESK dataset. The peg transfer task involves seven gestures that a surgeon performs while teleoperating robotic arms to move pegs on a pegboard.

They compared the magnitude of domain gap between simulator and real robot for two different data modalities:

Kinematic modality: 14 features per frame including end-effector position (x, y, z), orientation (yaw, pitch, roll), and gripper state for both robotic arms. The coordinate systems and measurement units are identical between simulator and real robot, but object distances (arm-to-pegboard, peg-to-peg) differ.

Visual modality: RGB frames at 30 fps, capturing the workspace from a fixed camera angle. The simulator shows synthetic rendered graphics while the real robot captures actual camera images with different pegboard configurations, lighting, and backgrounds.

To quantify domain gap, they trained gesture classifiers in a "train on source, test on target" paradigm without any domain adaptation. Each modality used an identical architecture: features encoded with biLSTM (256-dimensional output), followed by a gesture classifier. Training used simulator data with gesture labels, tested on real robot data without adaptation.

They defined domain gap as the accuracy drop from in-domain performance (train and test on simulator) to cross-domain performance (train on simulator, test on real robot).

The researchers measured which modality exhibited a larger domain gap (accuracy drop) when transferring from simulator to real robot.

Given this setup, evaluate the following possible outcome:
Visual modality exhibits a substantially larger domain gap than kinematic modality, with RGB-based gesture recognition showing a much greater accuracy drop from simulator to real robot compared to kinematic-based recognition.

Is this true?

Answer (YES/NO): YES